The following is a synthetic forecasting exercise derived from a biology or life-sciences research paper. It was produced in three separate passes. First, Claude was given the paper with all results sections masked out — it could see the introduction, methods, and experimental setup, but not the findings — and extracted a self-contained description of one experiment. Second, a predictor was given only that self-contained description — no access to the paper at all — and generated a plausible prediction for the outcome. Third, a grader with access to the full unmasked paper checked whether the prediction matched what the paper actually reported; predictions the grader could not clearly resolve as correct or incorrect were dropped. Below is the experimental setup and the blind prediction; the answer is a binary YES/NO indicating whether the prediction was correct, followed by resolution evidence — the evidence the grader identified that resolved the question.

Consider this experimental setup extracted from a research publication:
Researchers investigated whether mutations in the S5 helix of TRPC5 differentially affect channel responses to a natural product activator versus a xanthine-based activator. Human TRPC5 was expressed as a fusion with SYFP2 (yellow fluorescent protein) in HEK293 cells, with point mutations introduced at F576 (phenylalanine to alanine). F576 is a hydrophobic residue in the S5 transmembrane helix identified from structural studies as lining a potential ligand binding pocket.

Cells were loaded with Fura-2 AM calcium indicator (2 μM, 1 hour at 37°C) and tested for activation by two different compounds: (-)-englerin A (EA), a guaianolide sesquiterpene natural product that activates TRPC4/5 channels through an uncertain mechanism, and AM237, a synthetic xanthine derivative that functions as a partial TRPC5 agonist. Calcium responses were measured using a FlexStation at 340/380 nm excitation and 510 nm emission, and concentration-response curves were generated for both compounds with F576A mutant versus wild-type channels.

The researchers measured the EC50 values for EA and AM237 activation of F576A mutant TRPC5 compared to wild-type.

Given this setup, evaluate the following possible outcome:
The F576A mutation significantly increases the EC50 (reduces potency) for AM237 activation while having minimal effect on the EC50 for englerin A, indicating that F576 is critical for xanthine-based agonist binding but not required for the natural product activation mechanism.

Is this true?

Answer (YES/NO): NO